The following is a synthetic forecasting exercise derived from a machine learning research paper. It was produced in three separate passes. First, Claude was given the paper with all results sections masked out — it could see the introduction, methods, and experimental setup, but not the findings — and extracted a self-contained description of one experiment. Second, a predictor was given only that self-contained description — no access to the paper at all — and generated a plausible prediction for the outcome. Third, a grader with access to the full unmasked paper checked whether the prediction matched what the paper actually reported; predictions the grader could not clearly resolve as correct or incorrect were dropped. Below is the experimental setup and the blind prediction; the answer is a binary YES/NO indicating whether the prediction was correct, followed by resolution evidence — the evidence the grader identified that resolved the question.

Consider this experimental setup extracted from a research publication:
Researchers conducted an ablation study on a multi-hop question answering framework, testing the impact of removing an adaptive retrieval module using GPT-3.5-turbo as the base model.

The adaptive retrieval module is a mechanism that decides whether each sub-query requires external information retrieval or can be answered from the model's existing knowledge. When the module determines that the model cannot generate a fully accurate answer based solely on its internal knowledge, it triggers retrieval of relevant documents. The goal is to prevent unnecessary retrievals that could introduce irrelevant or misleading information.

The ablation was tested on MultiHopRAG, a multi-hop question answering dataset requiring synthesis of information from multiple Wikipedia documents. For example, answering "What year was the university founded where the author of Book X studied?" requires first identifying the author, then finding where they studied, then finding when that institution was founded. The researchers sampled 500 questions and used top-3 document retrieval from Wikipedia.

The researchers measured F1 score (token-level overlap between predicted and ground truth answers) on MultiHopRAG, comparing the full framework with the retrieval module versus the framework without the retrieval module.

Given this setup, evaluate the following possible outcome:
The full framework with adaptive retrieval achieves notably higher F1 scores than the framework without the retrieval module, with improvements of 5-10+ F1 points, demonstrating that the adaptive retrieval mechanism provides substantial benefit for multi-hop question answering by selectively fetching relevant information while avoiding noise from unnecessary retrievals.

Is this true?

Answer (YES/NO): NO